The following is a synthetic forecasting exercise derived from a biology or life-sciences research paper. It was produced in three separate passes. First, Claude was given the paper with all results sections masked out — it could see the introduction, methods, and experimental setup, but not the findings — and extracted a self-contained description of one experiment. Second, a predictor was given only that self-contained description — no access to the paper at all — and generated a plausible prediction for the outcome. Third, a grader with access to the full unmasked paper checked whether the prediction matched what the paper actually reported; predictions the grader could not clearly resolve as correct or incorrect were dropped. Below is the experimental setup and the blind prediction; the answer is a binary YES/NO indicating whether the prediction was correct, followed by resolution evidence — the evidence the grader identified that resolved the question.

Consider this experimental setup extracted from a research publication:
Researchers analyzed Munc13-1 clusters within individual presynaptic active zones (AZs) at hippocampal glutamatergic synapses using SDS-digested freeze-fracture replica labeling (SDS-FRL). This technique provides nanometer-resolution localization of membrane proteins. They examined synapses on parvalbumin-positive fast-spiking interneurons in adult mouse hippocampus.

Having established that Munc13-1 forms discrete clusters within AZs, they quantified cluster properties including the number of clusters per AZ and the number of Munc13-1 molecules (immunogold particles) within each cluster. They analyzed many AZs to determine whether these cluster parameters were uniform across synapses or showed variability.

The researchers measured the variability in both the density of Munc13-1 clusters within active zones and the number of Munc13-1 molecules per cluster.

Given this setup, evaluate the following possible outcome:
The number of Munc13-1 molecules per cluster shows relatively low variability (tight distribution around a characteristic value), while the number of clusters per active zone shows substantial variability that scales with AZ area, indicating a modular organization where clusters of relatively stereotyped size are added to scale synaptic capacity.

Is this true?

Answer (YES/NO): NO